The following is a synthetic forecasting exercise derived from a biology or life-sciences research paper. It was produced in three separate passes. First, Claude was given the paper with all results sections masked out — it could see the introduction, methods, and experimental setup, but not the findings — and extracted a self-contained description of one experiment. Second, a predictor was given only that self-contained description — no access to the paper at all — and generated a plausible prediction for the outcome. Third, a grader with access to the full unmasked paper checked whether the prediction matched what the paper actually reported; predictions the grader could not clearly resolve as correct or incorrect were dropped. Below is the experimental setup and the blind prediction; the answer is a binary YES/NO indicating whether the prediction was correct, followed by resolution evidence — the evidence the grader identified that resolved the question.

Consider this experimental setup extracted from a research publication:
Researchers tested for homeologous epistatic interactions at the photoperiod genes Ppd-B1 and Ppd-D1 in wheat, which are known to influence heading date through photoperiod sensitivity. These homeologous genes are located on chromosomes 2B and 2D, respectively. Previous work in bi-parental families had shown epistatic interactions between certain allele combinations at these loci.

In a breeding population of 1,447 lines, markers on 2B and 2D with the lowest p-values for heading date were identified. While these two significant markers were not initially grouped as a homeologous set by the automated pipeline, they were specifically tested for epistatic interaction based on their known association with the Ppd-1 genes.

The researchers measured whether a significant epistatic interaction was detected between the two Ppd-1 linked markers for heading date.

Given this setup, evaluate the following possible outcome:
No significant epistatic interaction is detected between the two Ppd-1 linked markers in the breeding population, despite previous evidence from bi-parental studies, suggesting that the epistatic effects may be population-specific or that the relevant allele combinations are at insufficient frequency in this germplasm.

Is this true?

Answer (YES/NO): YES